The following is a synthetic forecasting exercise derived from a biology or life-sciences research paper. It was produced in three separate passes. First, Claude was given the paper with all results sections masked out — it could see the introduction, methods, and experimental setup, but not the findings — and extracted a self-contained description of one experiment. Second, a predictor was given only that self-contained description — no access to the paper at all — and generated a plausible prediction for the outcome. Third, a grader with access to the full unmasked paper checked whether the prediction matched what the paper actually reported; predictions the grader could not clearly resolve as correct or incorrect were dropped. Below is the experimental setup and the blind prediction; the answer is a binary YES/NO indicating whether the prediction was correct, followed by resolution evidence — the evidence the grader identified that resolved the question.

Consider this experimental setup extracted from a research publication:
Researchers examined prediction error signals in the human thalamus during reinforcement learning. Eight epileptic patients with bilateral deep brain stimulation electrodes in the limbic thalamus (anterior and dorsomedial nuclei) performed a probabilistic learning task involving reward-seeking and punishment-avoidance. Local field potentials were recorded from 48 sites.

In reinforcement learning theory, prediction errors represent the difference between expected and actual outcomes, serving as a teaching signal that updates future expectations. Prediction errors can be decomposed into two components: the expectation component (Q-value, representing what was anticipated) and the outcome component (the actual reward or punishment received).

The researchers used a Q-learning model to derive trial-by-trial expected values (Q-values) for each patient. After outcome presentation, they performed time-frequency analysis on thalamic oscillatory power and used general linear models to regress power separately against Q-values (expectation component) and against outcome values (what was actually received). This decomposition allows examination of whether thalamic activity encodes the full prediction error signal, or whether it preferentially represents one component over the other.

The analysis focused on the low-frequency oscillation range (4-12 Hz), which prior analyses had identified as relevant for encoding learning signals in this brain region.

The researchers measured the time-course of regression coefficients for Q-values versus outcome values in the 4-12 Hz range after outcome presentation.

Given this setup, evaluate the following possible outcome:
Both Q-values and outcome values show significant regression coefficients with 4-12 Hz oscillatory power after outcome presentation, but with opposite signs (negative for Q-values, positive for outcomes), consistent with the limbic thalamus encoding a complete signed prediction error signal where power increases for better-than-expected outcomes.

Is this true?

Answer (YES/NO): NO